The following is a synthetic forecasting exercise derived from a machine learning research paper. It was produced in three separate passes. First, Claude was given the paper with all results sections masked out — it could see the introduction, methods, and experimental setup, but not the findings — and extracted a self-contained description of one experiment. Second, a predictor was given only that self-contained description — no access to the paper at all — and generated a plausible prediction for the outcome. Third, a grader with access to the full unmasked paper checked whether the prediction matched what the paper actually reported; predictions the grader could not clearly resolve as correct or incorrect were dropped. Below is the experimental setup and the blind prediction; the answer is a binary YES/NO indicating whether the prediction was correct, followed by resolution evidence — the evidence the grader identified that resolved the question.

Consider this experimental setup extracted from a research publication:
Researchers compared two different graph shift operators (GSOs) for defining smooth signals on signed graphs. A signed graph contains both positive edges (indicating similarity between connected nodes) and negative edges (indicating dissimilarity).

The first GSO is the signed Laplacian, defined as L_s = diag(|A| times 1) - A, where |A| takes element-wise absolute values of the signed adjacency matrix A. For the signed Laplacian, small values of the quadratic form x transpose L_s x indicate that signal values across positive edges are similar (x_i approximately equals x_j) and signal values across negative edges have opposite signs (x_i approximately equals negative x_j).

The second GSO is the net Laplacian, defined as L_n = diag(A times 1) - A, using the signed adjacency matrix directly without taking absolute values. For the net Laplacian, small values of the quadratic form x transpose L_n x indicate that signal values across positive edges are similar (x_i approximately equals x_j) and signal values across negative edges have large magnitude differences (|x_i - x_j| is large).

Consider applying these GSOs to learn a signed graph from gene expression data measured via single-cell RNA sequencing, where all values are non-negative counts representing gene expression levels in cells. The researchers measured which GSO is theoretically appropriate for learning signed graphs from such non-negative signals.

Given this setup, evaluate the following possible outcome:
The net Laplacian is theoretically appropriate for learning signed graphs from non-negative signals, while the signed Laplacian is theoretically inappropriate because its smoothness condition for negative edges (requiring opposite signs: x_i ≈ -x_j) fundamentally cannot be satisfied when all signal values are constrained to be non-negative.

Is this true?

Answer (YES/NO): YES